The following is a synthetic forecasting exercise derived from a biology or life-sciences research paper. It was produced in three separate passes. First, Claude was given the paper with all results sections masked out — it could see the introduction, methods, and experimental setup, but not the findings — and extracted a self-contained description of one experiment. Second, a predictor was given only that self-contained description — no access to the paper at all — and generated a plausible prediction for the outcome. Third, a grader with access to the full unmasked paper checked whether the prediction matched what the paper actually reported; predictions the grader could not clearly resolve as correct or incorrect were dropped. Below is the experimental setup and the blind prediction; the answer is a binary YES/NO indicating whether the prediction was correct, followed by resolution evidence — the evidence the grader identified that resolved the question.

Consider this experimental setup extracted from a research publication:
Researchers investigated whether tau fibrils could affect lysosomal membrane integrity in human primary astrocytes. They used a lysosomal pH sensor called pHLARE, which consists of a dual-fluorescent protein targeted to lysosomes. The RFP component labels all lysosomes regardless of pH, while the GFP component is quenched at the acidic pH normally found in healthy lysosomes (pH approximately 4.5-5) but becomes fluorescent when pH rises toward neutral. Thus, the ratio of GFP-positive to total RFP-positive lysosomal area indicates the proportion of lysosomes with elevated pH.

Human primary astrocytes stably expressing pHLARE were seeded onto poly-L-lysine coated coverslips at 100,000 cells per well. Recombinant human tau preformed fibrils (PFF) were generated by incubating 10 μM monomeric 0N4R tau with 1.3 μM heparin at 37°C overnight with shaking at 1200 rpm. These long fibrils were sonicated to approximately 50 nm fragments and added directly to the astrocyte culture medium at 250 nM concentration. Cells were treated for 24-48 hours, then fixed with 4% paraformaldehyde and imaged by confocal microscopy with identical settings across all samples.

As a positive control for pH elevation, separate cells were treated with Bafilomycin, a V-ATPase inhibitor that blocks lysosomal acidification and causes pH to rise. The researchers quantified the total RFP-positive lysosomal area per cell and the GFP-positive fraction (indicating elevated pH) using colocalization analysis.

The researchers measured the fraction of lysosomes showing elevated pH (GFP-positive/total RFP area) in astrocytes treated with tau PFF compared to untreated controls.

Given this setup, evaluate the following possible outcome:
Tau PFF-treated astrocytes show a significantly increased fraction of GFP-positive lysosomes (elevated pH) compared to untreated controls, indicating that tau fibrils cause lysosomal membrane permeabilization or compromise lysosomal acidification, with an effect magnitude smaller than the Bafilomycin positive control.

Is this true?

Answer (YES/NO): YES